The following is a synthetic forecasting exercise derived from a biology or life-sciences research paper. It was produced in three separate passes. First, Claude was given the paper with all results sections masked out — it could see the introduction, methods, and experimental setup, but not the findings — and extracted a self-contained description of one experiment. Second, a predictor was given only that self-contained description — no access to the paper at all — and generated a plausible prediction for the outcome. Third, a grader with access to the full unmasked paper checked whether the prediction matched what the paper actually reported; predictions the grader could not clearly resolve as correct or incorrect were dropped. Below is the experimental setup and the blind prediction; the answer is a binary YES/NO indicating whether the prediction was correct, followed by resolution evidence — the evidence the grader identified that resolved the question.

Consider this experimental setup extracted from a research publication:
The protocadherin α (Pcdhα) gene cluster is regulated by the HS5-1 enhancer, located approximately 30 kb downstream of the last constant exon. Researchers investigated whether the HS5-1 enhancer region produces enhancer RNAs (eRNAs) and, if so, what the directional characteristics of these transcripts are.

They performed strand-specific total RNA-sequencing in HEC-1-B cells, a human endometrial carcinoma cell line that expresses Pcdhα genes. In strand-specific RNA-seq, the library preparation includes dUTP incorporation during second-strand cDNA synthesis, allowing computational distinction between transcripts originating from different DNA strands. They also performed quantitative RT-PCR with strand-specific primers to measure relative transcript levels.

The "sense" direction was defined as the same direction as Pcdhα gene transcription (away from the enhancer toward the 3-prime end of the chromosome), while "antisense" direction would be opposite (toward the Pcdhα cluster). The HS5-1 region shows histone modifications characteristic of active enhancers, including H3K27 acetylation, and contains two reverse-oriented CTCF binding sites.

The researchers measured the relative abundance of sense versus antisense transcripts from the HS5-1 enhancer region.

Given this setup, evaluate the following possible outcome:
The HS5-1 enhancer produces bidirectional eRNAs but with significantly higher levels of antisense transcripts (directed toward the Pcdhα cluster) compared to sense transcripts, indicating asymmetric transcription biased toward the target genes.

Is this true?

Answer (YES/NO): YES